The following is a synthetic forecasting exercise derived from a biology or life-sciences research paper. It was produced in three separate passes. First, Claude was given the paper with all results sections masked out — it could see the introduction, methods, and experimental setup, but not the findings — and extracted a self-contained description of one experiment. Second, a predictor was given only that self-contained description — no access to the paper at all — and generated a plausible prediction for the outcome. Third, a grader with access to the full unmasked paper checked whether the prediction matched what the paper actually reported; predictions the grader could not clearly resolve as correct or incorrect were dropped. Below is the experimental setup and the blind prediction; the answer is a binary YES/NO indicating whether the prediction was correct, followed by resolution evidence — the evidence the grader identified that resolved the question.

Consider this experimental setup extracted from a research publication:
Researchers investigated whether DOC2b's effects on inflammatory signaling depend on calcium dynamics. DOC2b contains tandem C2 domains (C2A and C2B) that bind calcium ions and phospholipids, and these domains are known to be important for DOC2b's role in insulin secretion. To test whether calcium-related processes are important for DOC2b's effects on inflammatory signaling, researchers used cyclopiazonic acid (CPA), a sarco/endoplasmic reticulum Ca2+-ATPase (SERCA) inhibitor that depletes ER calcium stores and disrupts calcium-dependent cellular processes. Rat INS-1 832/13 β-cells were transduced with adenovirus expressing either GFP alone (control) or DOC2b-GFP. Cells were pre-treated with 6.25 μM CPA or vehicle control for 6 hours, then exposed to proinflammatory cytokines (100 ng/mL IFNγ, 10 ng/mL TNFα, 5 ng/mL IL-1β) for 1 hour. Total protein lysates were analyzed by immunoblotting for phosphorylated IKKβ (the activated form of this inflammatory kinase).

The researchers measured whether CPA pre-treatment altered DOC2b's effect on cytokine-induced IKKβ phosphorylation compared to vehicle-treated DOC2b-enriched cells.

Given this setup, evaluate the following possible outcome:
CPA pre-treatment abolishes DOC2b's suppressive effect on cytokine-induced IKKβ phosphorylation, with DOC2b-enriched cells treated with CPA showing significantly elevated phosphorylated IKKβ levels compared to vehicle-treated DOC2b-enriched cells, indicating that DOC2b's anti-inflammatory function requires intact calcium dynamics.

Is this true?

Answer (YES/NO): NO